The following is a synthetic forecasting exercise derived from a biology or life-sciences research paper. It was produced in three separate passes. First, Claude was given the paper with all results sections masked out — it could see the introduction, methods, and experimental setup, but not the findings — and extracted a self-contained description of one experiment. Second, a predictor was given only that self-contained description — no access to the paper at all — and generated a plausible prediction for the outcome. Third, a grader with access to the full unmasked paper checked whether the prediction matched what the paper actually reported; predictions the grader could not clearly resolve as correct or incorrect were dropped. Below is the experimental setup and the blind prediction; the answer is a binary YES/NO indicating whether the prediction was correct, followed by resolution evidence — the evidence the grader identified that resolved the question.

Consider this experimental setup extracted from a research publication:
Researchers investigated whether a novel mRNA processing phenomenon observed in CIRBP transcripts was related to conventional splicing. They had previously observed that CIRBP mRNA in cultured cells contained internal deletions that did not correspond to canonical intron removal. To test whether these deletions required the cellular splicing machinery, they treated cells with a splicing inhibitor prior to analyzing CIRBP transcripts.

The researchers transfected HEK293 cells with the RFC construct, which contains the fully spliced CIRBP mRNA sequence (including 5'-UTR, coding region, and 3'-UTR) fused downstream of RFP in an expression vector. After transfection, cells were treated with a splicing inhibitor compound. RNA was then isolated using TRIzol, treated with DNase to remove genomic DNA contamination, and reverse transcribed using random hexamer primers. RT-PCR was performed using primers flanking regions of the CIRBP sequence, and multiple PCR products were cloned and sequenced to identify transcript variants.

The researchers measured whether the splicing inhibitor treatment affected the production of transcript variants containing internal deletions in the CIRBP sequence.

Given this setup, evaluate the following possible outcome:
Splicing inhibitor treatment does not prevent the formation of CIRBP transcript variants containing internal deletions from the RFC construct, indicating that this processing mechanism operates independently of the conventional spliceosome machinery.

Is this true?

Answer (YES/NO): YES